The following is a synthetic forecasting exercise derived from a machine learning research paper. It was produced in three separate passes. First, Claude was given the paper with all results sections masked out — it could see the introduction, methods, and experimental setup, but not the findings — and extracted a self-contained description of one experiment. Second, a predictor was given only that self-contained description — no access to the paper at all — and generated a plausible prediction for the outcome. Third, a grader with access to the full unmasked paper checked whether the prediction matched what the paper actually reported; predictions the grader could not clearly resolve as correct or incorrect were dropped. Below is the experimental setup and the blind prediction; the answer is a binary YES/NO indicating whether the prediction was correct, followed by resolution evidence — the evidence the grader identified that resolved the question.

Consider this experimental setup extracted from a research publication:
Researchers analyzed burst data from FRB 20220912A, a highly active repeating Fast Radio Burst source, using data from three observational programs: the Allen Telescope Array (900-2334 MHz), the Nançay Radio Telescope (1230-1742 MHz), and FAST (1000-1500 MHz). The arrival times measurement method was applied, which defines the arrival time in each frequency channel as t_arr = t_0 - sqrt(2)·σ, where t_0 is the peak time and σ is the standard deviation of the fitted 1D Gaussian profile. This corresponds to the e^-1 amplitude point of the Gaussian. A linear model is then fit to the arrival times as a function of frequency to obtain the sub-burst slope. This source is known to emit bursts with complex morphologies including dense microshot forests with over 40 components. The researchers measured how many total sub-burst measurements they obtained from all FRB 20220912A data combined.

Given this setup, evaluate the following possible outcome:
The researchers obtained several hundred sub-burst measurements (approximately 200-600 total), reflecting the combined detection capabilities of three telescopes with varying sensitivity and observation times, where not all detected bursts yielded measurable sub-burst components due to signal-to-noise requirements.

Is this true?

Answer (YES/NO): YES